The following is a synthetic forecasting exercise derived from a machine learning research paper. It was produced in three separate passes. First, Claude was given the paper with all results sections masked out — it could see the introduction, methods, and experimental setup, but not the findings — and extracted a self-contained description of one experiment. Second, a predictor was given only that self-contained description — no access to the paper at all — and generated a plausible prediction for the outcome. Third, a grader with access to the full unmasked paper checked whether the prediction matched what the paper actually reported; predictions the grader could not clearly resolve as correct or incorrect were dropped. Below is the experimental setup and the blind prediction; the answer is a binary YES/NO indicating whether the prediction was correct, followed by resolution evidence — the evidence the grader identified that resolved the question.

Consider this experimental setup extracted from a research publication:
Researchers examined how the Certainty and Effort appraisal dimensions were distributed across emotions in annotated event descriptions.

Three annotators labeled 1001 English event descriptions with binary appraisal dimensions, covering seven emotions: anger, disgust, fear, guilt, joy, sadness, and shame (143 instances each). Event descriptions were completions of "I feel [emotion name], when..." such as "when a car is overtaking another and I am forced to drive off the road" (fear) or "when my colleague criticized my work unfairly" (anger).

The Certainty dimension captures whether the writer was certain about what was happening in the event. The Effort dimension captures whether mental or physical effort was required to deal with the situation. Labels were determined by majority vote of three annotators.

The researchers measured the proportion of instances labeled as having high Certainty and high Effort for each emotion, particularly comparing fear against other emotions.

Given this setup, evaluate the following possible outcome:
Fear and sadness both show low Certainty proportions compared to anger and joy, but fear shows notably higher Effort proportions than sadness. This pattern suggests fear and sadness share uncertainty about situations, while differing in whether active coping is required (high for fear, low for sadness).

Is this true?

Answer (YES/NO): NO